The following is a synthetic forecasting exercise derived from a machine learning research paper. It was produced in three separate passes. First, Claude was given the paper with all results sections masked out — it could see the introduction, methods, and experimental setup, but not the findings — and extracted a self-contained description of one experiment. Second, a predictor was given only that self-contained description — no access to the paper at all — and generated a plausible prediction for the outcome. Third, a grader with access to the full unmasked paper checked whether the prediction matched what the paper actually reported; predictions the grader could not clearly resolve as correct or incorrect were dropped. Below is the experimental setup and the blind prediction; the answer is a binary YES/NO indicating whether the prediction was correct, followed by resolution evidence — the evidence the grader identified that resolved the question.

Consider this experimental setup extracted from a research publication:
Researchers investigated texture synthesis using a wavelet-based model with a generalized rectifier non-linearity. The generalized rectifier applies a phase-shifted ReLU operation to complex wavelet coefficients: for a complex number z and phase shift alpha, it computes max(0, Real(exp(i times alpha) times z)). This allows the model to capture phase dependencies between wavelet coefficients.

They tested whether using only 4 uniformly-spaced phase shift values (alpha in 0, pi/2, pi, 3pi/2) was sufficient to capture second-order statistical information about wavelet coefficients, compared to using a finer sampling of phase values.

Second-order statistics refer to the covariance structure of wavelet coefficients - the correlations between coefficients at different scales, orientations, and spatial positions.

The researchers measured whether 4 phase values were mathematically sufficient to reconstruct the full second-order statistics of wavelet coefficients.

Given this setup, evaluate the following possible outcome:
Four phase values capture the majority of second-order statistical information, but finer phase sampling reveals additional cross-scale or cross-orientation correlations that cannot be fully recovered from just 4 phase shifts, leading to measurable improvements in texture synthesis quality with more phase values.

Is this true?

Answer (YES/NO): NO